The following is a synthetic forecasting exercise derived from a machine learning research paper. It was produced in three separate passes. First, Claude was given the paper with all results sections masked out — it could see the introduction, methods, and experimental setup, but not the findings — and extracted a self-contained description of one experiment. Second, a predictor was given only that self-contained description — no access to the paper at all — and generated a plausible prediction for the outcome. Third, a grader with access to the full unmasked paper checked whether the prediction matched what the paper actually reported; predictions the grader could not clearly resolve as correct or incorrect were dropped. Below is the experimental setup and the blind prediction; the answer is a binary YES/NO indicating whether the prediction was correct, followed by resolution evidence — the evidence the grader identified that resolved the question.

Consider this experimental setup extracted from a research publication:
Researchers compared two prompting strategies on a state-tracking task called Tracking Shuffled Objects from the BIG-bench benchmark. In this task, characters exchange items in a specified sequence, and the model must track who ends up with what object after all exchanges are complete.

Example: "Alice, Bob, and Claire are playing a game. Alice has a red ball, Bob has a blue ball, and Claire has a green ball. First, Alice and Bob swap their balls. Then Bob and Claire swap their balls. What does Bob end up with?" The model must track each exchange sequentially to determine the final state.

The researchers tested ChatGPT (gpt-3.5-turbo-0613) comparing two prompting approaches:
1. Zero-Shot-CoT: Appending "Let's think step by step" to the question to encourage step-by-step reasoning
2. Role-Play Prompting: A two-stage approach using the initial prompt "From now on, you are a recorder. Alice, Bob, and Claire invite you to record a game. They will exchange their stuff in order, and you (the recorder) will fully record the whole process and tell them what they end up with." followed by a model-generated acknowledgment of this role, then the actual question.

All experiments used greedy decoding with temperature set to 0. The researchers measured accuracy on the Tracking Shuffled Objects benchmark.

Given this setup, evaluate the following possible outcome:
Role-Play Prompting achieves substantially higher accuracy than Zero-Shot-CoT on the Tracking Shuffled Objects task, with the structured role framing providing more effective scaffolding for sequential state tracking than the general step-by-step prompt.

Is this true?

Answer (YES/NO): NO